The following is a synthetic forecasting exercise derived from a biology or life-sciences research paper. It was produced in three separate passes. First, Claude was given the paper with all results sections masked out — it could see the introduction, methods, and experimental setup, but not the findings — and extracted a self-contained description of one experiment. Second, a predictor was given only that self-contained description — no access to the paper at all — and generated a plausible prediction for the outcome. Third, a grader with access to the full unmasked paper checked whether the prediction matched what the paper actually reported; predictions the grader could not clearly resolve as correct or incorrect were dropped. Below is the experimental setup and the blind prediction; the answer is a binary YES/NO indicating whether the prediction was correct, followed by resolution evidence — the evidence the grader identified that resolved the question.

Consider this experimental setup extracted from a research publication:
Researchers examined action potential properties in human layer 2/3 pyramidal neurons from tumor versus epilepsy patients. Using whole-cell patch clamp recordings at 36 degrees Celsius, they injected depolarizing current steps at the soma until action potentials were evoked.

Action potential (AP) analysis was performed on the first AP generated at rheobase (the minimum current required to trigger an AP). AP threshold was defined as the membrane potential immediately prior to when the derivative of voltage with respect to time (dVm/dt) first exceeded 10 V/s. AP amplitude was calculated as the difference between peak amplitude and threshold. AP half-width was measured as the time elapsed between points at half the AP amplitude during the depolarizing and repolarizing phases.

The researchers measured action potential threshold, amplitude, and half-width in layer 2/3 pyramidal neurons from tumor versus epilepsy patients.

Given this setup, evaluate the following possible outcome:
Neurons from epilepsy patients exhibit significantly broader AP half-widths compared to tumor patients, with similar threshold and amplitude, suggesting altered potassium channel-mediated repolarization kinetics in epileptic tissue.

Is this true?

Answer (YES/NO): YES